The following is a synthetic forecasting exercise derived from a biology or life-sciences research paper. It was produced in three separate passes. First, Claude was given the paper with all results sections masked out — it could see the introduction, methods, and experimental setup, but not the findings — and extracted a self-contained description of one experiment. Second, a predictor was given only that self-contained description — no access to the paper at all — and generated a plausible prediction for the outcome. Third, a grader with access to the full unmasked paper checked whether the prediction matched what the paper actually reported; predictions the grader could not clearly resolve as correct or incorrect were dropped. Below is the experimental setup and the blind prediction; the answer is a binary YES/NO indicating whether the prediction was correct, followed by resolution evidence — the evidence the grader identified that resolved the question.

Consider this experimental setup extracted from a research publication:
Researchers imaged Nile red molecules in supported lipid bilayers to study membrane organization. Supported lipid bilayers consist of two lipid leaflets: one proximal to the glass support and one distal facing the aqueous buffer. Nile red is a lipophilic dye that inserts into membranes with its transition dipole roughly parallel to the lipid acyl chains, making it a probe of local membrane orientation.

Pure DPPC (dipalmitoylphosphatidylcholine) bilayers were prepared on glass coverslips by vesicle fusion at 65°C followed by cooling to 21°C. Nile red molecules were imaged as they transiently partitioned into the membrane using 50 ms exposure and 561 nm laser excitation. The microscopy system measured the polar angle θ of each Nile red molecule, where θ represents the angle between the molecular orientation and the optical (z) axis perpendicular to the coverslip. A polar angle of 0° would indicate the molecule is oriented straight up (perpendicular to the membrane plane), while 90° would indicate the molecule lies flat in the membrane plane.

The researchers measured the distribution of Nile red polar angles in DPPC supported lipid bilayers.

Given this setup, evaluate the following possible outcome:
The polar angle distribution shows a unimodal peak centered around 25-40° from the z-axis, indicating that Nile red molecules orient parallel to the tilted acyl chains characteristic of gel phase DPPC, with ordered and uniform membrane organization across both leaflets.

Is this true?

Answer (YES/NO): NO